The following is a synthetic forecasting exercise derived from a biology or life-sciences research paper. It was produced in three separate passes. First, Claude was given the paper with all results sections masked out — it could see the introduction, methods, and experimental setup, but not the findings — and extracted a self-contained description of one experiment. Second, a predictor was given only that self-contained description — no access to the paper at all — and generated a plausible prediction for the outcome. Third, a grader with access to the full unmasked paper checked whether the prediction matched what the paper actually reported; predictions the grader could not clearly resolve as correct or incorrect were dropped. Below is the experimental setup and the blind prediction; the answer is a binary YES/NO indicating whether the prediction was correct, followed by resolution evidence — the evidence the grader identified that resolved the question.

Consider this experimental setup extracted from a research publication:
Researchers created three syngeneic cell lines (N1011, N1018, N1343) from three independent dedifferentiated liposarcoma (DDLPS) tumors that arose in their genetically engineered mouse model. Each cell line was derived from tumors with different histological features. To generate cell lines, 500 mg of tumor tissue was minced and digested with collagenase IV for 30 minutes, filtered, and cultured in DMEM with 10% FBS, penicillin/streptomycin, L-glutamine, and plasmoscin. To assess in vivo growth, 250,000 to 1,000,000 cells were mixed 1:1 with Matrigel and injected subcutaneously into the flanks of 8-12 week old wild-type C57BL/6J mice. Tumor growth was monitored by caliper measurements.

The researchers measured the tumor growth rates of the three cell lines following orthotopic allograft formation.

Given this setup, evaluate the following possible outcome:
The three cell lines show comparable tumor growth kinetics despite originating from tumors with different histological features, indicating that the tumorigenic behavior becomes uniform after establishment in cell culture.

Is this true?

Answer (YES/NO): NO